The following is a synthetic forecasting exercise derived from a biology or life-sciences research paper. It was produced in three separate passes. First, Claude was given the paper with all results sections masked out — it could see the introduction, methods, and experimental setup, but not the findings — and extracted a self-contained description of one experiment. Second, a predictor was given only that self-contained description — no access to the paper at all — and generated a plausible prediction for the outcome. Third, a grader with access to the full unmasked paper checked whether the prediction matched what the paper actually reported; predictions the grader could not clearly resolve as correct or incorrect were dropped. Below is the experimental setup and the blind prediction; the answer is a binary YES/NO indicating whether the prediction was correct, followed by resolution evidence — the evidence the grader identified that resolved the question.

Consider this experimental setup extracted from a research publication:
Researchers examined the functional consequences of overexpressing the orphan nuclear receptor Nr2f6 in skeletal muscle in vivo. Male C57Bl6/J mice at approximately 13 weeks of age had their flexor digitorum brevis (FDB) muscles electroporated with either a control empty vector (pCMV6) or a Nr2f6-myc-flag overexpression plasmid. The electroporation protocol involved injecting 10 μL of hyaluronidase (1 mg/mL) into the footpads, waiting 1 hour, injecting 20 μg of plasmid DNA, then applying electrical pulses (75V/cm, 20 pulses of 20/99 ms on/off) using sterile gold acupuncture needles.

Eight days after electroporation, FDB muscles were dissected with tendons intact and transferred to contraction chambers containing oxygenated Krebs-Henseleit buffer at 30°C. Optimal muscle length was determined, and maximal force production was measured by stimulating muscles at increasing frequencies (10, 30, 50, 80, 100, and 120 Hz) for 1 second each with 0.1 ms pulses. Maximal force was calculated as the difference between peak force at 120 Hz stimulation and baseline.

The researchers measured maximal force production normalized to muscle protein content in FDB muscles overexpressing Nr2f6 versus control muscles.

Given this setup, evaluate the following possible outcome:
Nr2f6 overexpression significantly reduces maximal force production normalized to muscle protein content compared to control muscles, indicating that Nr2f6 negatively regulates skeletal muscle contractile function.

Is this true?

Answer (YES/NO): YES